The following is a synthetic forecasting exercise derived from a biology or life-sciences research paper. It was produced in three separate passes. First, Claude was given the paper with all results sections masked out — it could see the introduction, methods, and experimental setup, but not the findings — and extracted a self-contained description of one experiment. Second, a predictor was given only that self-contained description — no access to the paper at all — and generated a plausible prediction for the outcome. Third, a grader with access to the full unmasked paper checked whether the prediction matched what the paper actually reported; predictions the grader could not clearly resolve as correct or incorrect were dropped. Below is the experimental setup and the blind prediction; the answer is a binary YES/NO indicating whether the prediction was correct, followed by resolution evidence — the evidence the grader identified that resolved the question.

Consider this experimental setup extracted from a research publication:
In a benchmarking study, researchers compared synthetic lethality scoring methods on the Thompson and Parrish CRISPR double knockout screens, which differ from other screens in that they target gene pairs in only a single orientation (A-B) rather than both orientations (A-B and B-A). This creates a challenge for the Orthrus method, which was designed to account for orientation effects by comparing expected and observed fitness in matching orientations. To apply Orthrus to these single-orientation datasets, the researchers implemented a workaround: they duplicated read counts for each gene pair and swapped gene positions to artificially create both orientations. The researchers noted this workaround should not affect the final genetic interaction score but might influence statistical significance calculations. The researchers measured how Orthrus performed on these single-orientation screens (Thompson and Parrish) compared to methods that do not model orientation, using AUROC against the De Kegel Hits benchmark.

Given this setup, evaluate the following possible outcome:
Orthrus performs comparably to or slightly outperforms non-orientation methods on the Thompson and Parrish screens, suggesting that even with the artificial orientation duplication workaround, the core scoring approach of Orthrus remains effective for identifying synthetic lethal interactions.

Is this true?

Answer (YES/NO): NO